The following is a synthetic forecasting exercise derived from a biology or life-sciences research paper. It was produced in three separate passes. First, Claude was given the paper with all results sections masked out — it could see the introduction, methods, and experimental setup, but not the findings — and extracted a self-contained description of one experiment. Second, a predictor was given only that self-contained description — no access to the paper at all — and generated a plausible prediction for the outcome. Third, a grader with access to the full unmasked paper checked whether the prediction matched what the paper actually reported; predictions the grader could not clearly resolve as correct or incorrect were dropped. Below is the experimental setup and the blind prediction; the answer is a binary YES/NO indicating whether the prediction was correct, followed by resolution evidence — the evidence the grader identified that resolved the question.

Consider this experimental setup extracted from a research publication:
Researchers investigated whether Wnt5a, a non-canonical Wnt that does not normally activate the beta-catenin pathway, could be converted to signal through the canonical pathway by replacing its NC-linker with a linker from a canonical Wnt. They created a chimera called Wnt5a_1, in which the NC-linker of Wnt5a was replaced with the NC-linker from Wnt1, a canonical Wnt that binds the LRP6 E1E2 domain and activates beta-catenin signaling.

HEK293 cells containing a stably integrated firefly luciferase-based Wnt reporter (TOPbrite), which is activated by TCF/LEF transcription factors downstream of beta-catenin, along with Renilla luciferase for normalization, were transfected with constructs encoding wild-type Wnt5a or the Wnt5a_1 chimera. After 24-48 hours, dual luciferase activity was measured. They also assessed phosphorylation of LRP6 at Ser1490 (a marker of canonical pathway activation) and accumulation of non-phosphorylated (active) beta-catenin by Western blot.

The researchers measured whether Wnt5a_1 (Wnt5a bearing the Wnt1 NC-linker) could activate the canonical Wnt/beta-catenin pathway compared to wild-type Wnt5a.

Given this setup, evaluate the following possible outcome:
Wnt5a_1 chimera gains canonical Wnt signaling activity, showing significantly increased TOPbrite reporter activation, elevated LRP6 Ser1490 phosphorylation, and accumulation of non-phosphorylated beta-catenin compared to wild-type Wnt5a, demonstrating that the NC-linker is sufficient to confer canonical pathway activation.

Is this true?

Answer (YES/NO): YES